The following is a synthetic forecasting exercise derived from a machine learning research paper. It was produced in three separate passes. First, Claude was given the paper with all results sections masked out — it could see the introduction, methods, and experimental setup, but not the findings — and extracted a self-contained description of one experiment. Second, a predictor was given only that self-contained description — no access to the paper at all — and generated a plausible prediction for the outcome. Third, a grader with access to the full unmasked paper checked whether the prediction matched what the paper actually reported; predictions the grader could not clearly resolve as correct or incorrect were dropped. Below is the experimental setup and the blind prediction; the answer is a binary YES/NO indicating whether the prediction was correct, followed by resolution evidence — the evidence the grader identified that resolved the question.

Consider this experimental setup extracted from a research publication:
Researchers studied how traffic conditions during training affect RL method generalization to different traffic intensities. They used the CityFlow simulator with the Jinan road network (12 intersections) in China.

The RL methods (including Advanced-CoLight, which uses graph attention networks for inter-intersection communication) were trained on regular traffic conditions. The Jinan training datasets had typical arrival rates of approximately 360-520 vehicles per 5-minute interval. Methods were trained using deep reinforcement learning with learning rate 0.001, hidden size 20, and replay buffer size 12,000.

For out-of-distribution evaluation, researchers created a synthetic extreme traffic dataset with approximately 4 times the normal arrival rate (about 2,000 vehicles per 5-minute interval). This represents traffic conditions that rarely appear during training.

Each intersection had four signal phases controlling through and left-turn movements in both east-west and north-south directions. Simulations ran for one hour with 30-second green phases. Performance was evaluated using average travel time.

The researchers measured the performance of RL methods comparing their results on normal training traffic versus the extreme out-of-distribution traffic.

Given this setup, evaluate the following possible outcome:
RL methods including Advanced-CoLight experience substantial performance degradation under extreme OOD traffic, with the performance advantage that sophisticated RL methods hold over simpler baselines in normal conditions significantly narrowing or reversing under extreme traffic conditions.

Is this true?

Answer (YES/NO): YES